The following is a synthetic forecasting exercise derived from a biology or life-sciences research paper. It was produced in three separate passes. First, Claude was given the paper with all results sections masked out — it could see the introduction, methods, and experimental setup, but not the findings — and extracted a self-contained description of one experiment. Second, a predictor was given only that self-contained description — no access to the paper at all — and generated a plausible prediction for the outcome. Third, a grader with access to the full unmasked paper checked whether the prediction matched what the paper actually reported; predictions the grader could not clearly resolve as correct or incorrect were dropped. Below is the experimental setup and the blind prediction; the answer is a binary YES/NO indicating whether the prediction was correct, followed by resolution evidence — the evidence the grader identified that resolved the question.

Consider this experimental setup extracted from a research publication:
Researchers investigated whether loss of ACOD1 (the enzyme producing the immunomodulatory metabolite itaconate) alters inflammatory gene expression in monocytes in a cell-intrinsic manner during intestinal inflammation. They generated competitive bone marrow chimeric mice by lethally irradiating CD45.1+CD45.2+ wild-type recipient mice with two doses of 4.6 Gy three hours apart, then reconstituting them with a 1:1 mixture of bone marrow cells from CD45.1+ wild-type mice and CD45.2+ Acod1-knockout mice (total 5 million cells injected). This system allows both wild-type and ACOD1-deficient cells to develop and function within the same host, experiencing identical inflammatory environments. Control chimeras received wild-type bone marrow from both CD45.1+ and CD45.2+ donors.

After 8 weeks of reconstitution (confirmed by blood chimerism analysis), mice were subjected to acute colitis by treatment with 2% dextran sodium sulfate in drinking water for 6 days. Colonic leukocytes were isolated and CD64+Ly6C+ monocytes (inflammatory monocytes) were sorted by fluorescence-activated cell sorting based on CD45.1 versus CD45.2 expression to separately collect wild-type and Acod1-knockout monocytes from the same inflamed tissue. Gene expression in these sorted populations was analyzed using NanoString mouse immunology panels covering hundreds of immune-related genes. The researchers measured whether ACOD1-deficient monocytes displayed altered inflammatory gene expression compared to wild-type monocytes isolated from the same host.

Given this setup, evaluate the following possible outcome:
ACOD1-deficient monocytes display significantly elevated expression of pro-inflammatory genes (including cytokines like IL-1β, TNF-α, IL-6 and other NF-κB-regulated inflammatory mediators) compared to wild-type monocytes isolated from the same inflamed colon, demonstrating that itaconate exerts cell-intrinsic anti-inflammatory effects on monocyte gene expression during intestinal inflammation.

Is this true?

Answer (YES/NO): YES